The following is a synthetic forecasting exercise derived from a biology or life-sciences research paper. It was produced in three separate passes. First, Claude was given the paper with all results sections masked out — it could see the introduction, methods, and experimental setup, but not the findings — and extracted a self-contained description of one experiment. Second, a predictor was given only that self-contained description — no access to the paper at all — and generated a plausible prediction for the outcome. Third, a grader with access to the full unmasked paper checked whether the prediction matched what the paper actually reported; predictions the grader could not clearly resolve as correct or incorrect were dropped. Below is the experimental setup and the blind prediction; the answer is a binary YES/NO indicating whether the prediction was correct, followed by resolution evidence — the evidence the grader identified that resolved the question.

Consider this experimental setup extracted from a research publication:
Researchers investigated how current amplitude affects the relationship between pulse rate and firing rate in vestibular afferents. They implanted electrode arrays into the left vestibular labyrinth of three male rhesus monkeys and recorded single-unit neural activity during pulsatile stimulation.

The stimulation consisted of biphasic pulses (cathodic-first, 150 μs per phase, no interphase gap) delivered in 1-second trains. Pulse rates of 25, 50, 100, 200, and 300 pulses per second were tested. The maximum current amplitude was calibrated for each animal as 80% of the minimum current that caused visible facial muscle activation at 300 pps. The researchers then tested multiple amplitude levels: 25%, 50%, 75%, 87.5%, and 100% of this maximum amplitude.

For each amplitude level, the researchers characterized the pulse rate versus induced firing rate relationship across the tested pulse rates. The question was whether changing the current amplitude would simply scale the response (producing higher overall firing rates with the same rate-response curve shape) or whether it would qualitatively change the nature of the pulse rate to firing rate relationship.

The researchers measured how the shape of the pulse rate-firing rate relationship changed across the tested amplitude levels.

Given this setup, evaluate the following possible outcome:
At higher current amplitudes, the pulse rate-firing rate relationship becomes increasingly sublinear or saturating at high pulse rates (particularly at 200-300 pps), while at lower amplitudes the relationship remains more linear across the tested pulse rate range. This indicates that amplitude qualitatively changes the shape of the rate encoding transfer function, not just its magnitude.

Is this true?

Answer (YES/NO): NO